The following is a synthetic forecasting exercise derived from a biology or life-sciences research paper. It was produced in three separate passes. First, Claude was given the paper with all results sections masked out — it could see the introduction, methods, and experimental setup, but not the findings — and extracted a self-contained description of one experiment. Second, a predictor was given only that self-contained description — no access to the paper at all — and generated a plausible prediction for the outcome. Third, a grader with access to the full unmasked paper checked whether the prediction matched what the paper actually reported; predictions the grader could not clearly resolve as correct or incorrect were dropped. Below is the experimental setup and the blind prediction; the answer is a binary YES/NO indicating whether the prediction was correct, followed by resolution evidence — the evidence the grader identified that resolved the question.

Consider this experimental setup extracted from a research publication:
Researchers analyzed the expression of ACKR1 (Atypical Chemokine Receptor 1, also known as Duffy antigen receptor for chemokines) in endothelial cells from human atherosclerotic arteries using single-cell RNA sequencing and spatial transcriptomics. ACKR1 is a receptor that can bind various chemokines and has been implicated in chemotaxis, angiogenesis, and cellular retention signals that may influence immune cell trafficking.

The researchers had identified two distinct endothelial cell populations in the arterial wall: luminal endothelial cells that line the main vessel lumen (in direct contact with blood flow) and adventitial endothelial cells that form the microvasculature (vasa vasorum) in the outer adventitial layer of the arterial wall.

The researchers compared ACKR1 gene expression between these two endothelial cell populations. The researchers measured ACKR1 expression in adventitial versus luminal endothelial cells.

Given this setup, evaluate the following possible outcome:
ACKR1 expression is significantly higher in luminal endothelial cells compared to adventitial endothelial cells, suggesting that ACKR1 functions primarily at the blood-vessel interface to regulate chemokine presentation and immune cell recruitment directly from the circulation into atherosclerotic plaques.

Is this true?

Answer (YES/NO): NO